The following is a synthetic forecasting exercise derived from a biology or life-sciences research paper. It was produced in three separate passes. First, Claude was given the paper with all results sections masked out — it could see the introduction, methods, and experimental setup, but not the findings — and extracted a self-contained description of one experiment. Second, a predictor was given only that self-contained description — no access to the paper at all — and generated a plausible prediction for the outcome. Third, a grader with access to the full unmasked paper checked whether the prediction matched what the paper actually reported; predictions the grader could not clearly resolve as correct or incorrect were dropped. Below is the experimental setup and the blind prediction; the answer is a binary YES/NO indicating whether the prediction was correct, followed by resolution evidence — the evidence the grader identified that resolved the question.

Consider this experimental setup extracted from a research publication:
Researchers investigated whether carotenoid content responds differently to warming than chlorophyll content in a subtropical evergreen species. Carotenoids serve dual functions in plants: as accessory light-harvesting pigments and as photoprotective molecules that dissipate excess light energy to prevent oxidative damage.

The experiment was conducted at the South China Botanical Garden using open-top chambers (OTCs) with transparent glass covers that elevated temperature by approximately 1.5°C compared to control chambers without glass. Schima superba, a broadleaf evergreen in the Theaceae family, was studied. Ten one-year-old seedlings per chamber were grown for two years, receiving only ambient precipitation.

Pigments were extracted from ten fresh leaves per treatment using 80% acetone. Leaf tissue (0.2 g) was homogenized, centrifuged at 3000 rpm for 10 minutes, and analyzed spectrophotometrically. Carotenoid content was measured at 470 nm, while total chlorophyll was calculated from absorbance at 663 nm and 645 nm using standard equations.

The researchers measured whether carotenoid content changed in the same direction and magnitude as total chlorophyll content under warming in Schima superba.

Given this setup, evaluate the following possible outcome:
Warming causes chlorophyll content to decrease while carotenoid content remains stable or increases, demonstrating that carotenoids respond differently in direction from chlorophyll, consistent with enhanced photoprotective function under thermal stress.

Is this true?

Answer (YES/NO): NO